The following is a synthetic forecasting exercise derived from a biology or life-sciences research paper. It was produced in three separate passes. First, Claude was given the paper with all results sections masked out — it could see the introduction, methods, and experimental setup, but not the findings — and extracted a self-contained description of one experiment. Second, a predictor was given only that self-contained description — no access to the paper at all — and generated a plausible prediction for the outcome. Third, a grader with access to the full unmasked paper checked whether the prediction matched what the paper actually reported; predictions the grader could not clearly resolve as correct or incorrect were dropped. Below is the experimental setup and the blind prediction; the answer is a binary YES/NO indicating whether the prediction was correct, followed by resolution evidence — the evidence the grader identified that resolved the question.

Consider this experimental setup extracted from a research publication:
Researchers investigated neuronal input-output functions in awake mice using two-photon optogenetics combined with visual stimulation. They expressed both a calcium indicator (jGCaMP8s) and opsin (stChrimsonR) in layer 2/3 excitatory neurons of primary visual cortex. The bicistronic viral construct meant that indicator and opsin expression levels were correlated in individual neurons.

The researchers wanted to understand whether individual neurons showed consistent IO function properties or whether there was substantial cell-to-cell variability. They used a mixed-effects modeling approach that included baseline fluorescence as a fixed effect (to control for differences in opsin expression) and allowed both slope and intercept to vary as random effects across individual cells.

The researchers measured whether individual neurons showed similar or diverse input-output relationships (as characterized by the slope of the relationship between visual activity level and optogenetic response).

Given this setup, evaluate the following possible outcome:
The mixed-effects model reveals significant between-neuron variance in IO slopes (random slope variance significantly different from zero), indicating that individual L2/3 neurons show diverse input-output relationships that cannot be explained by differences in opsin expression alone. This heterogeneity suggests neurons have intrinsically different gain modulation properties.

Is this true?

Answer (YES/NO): NO